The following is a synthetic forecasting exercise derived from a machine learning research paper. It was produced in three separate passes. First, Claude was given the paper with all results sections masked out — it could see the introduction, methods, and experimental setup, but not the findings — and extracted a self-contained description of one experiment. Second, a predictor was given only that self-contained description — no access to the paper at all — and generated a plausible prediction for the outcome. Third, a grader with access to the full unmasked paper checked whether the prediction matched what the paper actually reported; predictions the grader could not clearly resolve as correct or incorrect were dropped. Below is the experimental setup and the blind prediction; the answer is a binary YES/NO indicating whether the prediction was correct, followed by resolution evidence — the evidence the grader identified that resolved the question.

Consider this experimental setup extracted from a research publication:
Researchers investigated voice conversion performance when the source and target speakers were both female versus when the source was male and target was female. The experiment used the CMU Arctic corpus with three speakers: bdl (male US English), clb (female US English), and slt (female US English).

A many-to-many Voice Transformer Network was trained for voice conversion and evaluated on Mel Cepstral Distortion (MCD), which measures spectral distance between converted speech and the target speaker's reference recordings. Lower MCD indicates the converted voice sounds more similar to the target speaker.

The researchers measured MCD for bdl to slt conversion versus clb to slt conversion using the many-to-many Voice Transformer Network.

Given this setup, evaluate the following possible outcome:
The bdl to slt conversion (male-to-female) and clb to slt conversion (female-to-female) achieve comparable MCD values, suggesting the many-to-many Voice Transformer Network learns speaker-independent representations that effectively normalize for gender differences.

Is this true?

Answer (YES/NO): NO